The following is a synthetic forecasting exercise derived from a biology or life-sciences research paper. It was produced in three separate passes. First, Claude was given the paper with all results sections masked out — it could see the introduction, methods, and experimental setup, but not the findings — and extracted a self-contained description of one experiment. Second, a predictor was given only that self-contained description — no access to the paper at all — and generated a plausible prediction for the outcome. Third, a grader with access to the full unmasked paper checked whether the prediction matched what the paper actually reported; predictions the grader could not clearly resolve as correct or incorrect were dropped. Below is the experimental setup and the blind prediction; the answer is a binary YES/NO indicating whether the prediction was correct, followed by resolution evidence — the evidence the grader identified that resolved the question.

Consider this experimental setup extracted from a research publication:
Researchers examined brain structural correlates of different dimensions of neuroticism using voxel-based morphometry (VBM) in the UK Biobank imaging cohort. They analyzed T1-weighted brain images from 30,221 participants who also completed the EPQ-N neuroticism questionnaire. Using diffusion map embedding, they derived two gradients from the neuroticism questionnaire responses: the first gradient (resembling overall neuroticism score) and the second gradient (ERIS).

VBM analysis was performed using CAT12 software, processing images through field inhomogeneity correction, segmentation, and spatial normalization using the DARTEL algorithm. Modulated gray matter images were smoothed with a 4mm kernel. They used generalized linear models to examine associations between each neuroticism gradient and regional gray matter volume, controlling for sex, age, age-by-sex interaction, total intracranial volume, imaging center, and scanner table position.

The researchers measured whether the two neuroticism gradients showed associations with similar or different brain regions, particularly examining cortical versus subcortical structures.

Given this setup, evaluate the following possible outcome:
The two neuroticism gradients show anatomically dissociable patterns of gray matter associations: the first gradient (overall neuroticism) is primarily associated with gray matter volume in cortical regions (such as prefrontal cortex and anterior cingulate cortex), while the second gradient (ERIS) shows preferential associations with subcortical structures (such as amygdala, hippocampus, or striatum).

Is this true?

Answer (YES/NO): YES